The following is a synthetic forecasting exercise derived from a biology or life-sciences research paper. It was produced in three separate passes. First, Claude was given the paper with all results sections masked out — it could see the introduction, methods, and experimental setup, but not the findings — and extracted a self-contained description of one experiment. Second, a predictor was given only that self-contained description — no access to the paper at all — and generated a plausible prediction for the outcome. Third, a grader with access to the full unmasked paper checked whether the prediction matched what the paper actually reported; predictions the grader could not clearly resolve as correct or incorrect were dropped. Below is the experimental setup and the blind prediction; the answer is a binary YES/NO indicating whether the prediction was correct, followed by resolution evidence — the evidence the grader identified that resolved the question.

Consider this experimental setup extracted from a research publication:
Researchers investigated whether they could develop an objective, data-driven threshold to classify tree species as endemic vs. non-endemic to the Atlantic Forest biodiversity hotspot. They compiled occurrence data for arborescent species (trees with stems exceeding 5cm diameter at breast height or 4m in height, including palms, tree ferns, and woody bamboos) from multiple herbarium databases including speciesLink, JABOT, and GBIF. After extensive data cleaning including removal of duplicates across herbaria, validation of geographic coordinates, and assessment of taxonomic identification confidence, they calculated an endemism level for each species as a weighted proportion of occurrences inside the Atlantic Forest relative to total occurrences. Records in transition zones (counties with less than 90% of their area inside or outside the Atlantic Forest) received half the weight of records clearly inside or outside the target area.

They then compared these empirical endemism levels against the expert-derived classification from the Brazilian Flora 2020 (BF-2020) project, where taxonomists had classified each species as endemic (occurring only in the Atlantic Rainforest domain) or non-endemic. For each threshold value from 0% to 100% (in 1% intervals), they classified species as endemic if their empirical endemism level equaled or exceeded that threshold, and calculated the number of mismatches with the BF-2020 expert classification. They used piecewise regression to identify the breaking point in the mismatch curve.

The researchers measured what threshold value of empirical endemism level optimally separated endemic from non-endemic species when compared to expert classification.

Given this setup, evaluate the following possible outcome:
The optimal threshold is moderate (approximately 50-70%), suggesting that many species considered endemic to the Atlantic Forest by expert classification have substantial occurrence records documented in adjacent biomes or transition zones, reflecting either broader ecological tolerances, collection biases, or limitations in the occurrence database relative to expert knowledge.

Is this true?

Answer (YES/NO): NO